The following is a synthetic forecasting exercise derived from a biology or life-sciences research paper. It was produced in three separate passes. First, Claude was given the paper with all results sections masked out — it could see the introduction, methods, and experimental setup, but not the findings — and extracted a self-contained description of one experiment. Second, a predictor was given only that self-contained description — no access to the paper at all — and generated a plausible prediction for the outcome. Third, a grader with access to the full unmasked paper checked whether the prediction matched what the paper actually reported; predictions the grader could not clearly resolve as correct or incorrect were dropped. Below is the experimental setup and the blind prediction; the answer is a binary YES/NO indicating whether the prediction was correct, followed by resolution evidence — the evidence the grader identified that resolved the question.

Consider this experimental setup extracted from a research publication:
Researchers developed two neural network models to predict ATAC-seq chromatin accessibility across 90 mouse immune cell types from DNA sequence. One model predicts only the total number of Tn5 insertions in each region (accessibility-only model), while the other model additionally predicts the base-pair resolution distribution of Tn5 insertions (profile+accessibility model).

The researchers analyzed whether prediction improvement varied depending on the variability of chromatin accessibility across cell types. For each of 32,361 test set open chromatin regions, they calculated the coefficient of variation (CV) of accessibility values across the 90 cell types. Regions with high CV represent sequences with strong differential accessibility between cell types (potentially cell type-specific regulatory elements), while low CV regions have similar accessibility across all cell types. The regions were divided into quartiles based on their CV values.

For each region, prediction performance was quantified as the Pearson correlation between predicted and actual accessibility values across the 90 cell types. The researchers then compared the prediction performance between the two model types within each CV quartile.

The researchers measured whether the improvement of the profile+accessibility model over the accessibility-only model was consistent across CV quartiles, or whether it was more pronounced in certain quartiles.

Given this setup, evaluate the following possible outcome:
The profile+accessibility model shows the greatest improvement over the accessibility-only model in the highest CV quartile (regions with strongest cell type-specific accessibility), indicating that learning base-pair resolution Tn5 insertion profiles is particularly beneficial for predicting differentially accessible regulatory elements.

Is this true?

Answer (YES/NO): YES